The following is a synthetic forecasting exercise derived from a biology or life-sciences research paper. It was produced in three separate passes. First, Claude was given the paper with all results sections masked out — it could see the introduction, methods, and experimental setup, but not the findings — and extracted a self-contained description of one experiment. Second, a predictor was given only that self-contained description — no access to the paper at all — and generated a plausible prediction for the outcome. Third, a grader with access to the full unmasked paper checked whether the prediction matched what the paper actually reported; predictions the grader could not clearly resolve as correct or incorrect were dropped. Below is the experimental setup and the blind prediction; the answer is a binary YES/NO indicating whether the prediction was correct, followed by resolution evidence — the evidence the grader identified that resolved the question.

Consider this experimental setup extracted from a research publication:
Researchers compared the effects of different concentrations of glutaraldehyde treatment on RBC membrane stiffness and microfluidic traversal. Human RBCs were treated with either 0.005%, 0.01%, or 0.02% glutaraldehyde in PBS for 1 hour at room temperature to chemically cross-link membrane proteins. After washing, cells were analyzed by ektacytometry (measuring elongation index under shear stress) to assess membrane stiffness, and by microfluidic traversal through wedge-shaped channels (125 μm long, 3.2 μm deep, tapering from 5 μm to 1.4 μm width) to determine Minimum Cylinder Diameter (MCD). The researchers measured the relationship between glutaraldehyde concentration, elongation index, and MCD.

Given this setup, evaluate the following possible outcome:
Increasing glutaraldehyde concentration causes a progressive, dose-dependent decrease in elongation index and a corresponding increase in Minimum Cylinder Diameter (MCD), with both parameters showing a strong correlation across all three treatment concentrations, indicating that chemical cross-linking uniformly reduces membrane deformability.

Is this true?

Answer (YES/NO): NO